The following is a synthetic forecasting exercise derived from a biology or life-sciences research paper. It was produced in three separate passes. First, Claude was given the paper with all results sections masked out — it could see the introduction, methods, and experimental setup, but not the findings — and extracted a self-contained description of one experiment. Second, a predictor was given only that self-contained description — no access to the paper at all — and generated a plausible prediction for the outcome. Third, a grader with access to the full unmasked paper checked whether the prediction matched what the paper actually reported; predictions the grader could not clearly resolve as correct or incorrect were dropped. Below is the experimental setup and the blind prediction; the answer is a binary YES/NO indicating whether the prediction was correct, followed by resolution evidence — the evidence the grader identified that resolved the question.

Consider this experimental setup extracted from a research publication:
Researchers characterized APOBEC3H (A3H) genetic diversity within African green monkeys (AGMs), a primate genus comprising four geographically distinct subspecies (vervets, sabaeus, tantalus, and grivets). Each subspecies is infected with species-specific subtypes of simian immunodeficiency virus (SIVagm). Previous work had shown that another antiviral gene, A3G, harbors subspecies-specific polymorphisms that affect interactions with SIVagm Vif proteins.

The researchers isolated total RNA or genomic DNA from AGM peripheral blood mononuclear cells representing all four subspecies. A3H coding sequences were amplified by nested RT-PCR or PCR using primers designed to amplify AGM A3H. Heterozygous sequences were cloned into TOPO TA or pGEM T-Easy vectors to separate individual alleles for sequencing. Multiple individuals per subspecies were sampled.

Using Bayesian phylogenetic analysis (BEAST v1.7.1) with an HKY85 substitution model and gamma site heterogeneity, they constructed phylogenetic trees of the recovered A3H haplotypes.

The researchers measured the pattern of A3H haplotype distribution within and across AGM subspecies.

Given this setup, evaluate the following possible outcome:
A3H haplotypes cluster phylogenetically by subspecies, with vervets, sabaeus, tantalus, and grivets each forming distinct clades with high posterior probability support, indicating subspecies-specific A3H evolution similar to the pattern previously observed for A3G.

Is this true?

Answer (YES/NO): NO